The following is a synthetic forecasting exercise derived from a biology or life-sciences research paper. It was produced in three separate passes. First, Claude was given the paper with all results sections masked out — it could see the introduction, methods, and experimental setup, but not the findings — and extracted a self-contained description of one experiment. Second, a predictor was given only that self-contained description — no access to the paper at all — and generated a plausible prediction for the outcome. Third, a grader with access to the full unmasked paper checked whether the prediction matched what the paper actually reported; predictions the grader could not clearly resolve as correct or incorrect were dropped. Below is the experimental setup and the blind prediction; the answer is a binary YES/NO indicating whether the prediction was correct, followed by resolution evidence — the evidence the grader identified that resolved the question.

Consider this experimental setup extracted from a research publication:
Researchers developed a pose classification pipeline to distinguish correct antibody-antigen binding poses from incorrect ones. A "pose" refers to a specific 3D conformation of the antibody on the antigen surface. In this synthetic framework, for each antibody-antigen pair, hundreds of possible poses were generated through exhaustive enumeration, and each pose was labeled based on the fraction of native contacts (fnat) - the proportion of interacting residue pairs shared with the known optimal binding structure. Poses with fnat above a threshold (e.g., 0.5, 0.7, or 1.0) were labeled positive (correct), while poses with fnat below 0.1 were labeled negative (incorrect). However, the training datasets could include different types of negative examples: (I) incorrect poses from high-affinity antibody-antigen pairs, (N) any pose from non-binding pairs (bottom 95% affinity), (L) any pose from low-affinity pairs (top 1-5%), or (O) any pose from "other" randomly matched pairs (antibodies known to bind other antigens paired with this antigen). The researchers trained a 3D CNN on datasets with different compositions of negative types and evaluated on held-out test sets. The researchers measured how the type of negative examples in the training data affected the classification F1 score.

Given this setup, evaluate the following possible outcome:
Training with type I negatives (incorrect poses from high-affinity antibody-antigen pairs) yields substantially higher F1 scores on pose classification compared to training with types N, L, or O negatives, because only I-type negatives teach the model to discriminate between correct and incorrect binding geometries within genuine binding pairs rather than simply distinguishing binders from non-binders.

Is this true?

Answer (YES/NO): NO